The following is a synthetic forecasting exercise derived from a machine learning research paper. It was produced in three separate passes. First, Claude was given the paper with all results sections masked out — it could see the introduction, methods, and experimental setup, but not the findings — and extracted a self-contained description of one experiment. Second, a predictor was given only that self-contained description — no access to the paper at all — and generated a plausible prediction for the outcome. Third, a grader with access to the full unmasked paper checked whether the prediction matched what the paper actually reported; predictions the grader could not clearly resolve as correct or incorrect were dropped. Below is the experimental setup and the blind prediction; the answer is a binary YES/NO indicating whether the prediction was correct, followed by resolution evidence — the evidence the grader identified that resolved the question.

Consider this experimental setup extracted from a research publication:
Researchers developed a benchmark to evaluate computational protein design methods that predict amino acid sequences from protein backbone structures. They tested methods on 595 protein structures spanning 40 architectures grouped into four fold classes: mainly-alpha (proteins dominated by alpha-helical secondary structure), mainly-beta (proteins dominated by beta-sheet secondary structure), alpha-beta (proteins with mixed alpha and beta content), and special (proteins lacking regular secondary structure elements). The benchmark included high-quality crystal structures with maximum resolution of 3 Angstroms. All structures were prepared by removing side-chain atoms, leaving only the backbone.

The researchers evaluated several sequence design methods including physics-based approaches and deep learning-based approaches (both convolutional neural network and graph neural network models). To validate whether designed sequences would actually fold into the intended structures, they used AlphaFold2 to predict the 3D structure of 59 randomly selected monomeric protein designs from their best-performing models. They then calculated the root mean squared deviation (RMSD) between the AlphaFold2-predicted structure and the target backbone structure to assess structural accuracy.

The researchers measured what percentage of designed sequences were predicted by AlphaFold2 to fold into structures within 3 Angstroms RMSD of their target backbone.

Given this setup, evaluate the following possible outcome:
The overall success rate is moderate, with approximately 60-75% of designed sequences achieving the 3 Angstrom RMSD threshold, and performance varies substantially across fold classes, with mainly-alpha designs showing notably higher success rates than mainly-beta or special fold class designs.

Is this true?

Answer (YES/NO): NO